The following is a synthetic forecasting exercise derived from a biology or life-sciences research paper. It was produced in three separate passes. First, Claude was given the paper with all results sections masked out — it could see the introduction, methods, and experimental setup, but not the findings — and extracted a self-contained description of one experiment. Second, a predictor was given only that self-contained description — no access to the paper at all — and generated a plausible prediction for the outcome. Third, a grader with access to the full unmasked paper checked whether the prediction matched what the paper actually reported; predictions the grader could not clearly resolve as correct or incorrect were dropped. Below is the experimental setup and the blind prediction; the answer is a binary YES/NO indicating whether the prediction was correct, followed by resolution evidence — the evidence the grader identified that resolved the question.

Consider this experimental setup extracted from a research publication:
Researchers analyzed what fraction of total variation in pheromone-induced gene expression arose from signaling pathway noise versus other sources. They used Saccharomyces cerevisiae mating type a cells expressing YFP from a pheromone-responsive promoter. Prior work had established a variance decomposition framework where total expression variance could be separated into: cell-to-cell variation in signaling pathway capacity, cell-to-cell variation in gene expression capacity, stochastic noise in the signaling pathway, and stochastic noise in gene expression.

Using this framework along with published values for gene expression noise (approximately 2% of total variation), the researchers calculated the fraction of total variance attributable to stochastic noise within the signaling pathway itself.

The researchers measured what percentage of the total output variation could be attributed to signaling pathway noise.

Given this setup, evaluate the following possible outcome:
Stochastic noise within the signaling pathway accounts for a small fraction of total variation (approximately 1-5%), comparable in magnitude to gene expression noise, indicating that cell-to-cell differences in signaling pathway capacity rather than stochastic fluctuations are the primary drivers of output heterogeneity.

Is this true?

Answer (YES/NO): NO